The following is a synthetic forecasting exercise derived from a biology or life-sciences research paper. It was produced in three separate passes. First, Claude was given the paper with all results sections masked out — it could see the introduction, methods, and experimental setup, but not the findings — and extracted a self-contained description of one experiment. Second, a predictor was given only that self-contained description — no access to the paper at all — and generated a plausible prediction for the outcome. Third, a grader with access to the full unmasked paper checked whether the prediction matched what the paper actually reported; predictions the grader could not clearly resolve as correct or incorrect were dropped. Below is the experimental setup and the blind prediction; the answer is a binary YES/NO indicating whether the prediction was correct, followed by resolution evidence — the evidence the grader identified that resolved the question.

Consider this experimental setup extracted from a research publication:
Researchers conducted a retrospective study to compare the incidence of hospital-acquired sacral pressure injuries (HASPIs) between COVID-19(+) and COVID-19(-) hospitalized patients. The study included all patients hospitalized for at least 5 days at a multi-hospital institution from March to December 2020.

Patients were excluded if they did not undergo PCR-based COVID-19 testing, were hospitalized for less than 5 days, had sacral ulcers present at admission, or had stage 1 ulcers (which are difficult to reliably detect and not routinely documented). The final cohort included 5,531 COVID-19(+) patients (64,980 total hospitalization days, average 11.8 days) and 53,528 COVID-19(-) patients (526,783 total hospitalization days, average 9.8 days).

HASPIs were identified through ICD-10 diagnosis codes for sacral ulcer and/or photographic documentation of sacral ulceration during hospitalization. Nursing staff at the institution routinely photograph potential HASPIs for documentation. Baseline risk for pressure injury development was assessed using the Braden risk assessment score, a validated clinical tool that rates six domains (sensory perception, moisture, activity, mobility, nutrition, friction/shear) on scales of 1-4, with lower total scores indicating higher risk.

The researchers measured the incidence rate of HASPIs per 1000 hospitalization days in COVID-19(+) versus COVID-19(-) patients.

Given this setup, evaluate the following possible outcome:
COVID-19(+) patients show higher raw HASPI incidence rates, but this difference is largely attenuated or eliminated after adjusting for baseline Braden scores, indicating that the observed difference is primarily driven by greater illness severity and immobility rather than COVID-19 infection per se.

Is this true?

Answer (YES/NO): NO